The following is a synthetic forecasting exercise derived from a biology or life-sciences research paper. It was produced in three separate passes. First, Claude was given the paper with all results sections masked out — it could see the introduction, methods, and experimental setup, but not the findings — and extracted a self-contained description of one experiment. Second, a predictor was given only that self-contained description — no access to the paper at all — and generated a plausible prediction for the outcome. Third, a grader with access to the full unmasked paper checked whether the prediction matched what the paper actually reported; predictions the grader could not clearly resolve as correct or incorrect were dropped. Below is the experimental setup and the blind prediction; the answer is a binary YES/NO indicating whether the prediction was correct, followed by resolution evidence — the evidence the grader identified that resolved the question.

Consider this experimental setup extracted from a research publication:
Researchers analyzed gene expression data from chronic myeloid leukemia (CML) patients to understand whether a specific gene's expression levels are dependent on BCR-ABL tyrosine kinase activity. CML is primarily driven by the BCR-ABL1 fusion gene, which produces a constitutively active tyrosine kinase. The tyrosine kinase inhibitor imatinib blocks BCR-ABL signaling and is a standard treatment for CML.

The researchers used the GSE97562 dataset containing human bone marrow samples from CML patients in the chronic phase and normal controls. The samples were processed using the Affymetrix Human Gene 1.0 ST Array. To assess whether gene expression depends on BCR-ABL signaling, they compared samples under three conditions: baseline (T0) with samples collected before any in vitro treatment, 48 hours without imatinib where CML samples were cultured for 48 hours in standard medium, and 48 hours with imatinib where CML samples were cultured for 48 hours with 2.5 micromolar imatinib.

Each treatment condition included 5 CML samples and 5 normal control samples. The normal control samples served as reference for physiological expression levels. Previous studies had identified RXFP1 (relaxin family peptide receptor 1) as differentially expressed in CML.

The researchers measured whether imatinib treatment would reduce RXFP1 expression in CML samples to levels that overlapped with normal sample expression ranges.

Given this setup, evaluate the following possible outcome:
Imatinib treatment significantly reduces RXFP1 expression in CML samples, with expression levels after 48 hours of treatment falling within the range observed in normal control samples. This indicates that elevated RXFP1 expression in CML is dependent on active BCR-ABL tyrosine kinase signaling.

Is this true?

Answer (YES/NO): NO